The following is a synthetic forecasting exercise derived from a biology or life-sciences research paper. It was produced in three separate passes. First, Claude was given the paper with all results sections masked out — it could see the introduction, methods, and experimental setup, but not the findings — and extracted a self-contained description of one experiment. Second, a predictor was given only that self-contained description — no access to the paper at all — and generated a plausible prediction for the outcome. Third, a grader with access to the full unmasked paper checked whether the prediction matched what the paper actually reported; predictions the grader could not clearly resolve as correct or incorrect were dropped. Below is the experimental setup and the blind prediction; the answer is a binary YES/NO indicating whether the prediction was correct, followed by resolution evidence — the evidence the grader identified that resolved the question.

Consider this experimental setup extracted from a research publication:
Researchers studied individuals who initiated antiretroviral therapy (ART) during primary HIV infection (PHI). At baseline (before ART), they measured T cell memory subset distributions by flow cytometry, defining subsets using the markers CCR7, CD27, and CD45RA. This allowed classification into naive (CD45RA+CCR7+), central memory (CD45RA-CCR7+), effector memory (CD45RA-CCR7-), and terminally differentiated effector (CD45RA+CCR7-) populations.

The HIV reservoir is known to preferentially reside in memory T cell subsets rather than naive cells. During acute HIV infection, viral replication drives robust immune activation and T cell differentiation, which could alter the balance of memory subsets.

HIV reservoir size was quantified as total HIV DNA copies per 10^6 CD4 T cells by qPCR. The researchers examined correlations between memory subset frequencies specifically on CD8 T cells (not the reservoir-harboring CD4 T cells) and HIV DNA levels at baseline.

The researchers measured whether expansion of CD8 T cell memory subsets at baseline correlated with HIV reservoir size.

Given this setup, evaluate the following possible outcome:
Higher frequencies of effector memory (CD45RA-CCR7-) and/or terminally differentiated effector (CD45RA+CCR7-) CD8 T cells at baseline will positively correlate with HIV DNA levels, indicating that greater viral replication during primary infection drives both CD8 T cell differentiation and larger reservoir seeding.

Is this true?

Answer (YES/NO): YES